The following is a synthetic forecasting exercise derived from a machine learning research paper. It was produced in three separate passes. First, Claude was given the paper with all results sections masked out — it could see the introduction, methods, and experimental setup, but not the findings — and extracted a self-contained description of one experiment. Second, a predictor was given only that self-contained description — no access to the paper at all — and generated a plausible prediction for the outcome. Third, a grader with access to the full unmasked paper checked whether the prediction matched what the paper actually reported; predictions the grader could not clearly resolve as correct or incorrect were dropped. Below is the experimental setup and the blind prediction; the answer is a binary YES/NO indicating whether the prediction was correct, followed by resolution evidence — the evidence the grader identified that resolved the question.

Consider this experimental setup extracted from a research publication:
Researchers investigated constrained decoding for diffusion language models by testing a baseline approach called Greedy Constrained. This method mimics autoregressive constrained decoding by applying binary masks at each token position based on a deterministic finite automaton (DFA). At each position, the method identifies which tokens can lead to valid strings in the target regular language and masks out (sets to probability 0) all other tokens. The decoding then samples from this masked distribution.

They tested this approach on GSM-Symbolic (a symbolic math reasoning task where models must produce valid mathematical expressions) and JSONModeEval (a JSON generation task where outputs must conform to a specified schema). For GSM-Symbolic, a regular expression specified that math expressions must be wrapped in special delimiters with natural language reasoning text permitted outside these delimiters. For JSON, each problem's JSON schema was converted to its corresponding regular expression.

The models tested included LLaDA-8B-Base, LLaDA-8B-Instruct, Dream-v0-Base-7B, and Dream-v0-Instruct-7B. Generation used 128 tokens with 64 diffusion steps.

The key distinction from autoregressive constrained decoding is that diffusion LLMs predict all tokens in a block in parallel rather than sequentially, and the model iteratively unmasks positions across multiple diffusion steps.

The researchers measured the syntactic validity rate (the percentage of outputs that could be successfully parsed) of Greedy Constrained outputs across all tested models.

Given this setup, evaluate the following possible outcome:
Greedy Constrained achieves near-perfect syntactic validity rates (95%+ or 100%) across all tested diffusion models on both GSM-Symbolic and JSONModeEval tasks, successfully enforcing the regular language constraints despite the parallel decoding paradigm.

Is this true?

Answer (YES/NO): NO